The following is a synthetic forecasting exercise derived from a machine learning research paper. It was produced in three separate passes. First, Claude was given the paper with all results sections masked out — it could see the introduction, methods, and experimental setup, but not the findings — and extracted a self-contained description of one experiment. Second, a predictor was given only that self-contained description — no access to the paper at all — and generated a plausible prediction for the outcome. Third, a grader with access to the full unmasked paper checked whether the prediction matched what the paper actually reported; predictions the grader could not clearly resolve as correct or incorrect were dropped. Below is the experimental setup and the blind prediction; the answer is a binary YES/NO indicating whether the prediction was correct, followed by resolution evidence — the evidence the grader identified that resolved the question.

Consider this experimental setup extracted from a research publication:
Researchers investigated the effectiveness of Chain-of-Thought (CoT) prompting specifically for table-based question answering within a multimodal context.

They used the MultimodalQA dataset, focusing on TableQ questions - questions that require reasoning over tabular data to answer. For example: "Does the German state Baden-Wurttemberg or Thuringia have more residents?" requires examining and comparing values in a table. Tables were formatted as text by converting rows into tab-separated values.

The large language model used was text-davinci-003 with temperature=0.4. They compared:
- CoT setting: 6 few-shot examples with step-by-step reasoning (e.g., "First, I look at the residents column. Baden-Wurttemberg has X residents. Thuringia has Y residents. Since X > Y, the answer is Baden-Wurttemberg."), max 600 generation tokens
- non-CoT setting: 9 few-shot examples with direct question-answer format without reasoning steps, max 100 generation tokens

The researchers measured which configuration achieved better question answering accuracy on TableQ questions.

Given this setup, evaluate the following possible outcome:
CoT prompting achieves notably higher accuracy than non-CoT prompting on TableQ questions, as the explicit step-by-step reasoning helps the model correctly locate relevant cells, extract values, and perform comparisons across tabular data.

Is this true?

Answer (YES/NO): YES